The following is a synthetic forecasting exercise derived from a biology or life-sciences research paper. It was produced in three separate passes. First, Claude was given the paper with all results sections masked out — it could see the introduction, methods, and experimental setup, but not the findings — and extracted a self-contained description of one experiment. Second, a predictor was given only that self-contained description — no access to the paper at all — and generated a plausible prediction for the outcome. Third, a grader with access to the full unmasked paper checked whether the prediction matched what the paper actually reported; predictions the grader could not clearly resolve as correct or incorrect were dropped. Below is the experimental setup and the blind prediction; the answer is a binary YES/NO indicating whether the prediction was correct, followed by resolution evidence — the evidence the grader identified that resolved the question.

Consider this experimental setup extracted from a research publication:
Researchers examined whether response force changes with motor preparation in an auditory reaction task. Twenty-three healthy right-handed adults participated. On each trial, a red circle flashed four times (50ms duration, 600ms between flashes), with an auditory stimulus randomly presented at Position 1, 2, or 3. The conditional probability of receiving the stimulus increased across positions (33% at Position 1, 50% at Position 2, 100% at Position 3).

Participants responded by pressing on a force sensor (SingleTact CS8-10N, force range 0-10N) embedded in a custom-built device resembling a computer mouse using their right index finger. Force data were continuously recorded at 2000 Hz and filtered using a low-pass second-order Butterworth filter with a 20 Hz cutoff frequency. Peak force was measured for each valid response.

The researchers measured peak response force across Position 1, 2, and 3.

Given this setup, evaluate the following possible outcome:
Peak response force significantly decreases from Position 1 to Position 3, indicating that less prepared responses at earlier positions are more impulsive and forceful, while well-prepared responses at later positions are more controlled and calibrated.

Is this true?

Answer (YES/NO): NO